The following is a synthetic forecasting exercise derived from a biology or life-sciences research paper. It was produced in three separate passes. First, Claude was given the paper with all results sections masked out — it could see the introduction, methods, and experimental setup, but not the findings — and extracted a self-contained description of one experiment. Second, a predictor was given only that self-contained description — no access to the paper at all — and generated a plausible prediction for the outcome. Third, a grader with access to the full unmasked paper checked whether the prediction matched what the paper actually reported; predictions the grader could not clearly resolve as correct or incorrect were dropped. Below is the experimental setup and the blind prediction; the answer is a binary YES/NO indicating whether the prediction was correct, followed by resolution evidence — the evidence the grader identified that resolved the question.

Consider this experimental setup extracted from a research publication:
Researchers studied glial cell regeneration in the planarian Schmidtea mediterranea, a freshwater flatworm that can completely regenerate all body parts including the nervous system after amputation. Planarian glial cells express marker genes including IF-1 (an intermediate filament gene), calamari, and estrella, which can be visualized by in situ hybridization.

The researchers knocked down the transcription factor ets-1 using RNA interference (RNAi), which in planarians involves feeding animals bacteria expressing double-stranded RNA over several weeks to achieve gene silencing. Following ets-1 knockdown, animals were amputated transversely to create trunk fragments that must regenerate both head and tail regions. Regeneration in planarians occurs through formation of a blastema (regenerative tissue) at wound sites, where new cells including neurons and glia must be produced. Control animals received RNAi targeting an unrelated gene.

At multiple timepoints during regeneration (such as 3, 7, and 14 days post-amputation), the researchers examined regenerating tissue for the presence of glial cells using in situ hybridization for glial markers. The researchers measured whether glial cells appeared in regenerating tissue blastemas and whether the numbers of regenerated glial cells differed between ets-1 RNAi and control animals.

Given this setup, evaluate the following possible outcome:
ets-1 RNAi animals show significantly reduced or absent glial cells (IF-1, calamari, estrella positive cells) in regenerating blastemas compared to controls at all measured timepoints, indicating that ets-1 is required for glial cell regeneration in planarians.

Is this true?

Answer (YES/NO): YES